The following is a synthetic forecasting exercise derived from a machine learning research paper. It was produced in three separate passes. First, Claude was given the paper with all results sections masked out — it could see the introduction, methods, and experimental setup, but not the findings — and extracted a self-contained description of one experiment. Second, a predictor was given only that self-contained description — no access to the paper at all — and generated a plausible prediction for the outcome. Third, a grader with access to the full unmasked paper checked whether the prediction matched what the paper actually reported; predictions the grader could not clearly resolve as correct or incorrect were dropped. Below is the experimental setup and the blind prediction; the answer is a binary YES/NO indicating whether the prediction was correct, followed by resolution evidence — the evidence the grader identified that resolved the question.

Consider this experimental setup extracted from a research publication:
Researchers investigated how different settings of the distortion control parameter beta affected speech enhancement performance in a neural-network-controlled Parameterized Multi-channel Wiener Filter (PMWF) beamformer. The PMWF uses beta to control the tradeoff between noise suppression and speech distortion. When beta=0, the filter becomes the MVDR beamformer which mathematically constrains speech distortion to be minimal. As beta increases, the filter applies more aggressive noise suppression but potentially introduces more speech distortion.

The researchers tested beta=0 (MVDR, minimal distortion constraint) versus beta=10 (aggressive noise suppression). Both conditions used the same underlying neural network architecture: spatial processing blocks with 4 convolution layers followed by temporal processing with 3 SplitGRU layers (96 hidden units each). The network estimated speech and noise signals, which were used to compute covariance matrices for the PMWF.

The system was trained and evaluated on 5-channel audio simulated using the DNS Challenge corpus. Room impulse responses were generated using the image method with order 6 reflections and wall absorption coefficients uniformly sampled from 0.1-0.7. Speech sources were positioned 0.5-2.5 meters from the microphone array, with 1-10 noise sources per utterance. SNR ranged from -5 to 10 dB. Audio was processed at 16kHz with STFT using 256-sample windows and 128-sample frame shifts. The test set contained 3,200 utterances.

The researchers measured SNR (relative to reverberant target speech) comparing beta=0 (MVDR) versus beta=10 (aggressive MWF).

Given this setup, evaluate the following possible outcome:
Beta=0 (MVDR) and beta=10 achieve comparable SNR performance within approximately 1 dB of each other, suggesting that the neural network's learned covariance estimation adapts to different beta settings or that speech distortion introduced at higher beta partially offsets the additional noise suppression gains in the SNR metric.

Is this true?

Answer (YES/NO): NO